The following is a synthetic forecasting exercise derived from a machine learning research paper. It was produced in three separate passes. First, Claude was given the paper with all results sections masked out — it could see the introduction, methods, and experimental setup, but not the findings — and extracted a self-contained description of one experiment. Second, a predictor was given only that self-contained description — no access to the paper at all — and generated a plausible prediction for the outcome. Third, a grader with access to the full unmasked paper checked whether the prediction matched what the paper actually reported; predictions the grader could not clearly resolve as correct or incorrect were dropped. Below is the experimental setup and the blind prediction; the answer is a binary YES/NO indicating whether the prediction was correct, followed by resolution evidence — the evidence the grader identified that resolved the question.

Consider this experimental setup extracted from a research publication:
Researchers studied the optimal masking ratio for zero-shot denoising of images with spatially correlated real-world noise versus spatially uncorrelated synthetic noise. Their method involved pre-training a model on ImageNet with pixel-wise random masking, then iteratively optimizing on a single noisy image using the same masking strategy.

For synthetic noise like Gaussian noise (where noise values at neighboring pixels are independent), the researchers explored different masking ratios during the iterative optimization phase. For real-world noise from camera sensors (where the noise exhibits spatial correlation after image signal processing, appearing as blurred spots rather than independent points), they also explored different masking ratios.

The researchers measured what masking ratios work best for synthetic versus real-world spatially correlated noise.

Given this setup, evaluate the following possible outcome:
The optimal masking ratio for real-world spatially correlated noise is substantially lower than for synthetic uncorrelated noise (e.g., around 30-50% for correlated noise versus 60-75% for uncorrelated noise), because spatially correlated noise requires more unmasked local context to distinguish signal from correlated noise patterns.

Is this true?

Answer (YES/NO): NO